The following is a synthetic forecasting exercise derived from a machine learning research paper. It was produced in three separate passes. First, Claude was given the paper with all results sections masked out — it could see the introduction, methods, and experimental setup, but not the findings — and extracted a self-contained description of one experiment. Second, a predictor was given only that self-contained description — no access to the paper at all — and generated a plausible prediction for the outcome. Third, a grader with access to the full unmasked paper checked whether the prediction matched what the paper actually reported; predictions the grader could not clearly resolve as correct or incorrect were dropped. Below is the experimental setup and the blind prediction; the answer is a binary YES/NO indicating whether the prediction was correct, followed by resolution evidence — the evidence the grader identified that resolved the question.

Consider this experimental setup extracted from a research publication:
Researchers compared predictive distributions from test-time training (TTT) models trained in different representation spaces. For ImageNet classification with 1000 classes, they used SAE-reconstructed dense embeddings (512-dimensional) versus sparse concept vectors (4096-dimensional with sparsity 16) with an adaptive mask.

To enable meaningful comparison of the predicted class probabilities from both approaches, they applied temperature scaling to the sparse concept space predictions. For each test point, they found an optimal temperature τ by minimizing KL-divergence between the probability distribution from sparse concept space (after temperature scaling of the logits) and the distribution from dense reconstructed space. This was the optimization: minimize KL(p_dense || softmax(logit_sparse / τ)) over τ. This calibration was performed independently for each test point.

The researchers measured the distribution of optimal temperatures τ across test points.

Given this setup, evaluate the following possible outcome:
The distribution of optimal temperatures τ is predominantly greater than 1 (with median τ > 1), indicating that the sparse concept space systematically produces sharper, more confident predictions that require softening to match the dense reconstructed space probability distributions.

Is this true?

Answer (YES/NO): NO